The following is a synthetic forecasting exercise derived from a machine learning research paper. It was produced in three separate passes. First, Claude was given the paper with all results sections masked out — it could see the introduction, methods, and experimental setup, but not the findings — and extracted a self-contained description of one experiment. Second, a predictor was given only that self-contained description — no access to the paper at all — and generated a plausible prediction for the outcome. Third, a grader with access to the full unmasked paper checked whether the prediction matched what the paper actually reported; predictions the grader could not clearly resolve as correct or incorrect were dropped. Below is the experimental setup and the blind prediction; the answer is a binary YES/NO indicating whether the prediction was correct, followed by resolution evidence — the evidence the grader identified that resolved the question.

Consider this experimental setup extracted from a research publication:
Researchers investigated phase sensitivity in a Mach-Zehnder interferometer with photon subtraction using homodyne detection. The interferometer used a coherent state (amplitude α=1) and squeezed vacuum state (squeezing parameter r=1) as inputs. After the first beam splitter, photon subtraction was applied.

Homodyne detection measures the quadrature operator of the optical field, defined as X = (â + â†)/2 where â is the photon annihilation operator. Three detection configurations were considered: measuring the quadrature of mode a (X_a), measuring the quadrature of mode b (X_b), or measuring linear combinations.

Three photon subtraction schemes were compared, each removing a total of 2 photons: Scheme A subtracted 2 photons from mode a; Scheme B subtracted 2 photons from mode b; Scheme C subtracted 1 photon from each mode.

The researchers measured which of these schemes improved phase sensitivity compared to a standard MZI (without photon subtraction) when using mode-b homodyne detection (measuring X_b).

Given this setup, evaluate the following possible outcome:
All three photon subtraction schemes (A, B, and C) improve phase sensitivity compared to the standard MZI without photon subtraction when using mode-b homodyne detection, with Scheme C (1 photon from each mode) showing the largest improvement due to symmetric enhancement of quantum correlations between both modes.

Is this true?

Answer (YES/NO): NO